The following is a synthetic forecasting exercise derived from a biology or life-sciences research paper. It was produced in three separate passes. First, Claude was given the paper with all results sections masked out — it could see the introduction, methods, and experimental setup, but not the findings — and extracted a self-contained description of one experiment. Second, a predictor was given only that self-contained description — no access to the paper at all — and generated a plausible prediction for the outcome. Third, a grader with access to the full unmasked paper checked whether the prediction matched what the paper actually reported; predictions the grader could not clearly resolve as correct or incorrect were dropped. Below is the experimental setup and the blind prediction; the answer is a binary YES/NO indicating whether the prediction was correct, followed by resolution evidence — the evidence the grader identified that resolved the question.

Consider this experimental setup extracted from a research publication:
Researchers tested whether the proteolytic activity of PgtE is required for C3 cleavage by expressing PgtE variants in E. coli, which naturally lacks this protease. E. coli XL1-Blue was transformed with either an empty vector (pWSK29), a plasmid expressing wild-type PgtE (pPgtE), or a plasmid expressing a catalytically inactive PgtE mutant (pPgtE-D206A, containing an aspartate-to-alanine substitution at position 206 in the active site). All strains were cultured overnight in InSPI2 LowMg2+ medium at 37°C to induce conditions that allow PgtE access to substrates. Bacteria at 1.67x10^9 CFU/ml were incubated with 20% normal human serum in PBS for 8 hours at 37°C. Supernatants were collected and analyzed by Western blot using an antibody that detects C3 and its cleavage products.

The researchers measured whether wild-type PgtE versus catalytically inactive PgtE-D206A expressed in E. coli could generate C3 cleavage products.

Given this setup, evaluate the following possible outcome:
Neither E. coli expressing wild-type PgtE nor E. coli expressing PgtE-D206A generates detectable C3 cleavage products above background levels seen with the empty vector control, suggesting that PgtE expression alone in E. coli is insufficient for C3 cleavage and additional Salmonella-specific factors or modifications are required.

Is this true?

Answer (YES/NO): NO